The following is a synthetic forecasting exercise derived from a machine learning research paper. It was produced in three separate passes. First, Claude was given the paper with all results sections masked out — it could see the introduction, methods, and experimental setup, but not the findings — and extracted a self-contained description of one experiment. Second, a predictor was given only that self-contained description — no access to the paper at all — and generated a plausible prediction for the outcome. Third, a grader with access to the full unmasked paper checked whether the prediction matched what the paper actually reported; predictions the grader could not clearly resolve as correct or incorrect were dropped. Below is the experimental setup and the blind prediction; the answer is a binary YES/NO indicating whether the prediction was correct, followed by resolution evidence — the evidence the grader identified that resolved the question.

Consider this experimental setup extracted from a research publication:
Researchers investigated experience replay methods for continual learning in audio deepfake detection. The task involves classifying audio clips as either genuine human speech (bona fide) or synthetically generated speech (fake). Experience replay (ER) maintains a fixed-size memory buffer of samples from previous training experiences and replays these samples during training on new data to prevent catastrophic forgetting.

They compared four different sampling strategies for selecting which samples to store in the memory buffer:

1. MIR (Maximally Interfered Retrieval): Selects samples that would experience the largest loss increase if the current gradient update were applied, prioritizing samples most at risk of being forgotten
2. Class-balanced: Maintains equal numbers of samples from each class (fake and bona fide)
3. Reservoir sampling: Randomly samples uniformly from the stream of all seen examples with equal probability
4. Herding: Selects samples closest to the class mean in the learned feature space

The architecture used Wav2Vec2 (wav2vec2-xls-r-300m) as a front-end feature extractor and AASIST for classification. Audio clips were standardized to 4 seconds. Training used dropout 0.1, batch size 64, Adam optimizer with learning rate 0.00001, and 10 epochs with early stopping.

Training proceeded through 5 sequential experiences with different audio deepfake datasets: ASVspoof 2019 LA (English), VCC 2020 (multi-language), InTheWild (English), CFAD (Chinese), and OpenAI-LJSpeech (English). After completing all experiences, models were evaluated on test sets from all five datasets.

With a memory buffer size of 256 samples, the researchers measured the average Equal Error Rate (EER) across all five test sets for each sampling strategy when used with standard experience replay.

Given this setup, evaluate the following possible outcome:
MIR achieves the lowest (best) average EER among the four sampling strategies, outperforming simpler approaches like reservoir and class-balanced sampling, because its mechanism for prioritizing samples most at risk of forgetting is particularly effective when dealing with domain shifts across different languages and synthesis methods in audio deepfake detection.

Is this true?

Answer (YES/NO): NO